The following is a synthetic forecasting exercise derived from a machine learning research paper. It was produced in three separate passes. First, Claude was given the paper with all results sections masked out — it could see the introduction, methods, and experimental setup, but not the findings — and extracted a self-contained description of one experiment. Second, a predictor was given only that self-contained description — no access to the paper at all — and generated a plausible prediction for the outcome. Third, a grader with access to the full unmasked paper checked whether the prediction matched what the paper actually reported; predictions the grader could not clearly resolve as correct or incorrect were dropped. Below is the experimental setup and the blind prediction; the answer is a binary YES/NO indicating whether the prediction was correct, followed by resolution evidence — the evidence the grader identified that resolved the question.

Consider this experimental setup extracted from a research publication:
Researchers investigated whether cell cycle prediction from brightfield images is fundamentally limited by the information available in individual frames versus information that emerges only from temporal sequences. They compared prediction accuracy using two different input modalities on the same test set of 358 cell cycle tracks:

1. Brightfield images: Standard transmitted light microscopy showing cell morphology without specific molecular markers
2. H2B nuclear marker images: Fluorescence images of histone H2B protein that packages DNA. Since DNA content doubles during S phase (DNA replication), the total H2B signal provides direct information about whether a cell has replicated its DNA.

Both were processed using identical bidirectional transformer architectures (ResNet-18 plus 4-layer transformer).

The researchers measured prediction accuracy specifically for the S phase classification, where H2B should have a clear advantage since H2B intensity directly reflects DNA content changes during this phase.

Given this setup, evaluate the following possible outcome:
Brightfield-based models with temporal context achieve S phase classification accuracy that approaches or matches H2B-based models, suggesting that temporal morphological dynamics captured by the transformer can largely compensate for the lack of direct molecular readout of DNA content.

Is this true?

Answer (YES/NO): YES